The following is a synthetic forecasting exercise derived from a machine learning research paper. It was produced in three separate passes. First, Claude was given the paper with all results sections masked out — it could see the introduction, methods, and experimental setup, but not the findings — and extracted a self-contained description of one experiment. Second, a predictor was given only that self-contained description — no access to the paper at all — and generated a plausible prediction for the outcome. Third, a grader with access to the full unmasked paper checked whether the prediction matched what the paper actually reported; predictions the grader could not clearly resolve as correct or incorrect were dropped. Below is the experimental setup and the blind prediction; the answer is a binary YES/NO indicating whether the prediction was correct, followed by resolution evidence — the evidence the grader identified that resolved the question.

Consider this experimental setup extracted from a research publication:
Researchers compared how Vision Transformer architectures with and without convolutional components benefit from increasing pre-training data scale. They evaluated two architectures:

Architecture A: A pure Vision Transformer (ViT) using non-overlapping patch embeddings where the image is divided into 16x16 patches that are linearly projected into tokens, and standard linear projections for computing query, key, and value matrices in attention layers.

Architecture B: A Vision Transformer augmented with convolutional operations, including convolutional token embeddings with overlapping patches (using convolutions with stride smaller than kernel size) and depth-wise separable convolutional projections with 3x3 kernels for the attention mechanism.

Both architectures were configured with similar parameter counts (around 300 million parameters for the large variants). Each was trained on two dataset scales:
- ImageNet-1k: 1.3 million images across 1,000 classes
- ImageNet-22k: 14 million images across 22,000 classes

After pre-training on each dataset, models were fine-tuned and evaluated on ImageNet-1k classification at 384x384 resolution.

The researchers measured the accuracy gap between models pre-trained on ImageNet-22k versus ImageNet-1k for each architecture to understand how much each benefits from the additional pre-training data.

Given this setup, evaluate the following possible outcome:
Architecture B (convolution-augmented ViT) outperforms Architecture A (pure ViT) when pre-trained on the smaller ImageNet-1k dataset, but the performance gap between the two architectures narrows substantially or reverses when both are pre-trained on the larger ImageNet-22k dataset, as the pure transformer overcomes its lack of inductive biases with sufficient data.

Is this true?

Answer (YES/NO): NO